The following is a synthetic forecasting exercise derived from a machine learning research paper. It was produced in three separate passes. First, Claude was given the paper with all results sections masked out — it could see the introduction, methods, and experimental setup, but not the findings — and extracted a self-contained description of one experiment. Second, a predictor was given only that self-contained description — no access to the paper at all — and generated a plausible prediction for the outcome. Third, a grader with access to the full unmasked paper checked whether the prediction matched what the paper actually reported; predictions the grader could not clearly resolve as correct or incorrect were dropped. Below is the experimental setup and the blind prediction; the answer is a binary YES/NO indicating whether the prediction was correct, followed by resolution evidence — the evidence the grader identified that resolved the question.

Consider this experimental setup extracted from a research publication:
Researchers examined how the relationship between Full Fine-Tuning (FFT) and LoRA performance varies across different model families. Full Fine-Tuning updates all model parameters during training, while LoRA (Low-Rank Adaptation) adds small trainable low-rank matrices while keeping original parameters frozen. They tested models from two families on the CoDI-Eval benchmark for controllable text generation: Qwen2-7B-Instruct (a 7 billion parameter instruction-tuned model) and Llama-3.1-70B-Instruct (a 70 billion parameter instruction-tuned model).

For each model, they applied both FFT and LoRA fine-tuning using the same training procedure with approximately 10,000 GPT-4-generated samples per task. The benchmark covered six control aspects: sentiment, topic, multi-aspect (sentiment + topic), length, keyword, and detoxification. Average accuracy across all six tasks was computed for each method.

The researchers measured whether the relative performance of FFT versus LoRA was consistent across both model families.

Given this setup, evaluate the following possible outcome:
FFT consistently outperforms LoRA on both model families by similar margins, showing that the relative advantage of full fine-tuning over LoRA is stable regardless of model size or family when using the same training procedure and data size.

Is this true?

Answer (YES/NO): NO